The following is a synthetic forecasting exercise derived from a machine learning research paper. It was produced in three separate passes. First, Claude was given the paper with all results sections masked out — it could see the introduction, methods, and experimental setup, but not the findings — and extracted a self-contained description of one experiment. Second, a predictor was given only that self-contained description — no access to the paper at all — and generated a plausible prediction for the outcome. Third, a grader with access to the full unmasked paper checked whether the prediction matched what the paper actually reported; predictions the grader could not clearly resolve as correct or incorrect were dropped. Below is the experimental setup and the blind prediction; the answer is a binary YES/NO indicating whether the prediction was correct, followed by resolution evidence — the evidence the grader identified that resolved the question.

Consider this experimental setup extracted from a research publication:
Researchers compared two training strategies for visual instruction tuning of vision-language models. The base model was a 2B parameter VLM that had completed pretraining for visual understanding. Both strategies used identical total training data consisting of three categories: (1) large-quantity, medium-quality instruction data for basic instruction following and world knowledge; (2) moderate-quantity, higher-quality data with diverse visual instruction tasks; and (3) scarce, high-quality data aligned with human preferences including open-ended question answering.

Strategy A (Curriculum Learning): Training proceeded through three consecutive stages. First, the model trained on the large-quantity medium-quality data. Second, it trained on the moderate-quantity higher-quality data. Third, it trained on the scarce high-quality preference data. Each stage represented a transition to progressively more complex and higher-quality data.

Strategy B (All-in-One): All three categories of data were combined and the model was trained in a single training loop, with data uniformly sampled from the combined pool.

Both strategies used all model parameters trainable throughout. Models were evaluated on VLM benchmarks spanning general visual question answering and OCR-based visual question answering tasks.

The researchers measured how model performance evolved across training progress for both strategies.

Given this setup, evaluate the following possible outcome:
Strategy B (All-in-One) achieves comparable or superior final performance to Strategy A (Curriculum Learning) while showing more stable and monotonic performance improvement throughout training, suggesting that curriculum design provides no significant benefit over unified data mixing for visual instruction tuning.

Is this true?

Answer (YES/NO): NO